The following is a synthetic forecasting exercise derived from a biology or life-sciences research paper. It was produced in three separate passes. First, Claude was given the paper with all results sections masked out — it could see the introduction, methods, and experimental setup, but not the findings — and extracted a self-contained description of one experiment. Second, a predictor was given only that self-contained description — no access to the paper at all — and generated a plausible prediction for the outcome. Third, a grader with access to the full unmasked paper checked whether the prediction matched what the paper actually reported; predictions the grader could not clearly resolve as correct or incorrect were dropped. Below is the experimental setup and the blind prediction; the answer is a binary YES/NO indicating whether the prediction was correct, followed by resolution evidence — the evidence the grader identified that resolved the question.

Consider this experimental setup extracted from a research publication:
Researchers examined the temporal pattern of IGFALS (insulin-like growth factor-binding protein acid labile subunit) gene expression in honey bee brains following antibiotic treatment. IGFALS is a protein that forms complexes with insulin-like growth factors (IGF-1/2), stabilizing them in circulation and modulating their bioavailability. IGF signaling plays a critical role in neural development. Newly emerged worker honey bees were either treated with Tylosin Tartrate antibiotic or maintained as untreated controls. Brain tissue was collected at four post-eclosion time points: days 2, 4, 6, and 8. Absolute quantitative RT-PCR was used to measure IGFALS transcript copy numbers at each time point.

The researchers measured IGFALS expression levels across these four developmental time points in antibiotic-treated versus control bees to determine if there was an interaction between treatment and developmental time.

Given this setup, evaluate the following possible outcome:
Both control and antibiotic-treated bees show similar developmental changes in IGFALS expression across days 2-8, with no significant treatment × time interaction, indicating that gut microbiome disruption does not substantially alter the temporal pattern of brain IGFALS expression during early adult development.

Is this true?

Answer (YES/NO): NO